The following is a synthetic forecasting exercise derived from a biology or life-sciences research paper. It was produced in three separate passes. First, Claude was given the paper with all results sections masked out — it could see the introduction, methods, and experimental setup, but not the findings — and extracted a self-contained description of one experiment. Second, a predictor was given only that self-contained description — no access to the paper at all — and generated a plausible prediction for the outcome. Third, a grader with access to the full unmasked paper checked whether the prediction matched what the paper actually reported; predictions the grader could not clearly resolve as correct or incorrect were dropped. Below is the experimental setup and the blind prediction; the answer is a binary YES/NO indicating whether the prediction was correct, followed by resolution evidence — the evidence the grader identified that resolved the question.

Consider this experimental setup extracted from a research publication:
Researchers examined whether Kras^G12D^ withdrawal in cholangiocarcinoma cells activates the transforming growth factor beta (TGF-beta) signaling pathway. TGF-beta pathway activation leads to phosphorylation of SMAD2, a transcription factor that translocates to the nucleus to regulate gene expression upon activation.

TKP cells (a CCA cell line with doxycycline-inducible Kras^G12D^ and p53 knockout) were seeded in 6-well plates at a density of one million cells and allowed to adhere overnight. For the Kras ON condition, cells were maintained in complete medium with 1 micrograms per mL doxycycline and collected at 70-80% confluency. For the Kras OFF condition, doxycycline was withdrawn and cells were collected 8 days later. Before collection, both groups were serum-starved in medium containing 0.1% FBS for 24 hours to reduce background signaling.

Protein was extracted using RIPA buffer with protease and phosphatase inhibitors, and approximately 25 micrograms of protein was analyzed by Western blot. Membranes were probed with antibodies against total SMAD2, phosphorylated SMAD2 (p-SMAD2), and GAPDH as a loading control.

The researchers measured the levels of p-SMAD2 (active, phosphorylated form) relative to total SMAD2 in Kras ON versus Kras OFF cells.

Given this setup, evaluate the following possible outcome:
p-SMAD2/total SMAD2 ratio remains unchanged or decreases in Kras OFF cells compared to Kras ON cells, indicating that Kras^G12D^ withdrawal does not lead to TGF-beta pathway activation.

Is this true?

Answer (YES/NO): NO